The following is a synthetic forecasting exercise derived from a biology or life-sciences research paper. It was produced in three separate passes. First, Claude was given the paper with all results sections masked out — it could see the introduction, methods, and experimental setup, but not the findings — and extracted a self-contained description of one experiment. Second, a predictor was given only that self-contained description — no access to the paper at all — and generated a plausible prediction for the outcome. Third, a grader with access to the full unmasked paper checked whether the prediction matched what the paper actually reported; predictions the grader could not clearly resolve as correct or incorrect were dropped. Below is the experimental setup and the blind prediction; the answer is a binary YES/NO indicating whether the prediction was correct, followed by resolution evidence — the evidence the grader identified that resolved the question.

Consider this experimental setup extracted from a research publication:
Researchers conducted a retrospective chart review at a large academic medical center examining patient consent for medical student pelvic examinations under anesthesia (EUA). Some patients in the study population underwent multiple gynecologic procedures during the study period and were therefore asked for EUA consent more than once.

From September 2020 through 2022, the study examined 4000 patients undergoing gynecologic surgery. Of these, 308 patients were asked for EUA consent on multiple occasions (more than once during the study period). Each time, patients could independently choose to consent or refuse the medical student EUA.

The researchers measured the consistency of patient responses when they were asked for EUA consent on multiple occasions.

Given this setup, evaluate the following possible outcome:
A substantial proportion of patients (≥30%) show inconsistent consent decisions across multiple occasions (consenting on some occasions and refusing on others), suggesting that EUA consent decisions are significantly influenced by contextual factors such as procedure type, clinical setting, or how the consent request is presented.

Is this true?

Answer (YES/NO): NO